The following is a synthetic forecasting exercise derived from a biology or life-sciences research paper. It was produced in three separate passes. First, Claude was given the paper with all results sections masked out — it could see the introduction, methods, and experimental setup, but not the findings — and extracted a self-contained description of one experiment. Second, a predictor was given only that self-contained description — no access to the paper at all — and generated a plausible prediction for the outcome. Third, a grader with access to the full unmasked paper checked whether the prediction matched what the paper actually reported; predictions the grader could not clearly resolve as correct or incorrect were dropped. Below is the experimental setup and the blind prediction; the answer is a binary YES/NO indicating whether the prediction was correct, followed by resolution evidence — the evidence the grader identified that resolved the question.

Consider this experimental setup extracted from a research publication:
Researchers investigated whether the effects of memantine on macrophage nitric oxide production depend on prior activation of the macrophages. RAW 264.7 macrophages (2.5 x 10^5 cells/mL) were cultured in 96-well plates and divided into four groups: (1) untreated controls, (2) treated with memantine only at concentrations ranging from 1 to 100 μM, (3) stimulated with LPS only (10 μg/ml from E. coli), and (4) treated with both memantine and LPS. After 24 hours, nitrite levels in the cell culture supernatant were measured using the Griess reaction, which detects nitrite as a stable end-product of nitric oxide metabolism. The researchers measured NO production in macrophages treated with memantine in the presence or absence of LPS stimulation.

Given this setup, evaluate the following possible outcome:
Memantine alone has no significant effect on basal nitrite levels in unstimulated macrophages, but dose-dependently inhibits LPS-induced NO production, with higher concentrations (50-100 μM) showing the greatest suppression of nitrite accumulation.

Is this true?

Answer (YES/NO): NO